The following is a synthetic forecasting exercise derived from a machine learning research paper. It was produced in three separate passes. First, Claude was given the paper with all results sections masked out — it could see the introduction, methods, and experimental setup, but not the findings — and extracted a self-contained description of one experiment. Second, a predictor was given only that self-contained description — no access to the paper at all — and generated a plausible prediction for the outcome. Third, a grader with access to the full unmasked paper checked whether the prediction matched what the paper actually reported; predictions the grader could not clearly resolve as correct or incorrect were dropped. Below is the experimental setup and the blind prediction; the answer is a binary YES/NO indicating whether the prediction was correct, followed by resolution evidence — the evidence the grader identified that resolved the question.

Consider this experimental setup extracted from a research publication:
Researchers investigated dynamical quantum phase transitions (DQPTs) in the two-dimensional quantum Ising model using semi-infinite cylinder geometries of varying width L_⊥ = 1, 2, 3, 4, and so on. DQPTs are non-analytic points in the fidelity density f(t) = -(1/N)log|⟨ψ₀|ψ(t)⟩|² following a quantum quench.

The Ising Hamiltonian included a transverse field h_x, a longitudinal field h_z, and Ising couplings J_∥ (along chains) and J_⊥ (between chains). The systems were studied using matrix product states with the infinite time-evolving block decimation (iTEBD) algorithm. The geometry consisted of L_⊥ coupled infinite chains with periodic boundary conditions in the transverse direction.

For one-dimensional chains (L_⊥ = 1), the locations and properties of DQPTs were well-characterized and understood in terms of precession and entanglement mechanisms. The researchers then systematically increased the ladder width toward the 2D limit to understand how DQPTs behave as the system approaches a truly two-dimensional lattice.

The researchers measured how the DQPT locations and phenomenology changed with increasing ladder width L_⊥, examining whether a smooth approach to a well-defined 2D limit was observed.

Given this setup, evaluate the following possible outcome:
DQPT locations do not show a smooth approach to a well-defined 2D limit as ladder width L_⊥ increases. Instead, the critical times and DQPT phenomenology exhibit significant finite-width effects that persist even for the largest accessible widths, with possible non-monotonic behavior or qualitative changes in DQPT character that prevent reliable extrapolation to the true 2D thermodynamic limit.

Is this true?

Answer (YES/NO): YES